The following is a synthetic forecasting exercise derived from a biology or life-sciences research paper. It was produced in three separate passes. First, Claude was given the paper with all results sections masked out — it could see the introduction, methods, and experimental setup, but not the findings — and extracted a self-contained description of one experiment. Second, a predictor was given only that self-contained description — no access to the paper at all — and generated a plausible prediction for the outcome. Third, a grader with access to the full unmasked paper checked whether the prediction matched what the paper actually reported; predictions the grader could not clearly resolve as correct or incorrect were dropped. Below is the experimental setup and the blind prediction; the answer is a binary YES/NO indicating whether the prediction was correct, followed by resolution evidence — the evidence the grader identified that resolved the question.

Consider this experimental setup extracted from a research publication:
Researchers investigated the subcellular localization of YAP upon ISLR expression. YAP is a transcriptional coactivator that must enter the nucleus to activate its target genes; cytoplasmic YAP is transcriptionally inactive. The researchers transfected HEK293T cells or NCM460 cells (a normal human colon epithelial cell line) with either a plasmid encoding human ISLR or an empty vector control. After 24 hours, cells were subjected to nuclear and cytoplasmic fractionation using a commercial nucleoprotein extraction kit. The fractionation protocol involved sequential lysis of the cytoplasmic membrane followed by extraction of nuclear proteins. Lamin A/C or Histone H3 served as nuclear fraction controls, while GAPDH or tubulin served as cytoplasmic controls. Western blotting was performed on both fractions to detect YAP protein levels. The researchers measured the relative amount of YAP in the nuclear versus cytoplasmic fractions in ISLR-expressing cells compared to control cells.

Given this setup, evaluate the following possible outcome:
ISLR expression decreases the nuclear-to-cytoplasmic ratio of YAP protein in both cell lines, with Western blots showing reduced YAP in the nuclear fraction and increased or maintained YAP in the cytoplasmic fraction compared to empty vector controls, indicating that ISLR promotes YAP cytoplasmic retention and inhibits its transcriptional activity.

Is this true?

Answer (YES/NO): NO